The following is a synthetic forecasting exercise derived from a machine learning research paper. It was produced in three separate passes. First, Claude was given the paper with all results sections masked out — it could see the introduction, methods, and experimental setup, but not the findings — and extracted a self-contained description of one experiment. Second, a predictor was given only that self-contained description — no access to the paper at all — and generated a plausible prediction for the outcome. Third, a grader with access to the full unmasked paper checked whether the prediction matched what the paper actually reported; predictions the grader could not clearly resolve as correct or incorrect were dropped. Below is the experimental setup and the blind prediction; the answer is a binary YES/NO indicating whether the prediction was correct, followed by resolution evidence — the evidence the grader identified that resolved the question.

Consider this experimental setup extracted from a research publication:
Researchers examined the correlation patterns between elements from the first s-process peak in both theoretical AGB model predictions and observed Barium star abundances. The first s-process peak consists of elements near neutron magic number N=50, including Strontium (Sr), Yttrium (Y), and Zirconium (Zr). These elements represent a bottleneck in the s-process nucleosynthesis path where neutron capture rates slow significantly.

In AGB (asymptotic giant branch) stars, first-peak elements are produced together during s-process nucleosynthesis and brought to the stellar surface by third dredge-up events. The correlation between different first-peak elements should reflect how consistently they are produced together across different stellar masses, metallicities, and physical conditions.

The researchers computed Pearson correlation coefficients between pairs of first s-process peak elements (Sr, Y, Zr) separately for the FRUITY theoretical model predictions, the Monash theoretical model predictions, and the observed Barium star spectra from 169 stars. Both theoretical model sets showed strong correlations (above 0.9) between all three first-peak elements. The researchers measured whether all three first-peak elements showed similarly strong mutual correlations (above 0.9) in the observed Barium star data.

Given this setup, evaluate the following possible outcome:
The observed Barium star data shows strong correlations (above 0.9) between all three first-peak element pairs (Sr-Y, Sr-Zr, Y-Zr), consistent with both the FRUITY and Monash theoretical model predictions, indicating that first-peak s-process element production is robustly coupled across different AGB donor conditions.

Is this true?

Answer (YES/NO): NO